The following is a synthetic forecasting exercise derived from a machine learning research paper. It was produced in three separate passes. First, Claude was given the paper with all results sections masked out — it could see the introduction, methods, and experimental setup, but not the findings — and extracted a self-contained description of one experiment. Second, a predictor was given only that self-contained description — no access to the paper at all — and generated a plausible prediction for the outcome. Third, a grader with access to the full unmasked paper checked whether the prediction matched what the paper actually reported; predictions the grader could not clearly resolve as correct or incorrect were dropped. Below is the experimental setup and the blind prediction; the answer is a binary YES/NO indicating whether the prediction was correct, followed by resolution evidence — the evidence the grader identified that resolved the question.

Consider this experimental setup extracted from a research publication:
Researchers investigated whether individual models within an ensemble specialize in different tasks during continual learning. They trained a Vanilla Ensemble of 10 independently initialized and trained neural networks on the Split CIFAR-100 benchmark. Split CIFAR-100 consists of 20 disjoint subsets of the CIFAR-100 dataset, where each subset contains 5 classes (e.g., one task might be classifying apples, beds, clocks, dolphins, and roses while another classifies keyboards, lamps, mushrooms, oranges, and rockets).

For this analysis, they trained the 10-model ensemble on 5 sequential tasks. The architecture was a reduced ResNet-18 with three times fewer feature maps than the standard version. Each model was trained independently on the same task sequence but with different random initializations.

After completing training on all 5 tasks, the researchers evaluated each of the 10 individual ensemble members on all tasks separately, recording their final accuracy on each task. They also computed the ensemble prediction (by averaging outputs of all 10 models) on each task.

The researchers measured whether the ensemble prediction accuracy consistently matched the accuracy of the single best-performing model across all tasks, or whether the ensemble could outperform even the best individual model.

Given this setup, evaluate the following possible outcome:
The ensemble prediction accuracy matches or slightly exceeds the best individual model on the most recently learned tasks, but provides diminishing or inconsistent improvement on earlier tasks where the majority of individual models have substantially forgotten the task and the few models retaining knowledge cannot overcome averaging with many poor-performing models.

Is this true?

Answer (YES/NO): NO